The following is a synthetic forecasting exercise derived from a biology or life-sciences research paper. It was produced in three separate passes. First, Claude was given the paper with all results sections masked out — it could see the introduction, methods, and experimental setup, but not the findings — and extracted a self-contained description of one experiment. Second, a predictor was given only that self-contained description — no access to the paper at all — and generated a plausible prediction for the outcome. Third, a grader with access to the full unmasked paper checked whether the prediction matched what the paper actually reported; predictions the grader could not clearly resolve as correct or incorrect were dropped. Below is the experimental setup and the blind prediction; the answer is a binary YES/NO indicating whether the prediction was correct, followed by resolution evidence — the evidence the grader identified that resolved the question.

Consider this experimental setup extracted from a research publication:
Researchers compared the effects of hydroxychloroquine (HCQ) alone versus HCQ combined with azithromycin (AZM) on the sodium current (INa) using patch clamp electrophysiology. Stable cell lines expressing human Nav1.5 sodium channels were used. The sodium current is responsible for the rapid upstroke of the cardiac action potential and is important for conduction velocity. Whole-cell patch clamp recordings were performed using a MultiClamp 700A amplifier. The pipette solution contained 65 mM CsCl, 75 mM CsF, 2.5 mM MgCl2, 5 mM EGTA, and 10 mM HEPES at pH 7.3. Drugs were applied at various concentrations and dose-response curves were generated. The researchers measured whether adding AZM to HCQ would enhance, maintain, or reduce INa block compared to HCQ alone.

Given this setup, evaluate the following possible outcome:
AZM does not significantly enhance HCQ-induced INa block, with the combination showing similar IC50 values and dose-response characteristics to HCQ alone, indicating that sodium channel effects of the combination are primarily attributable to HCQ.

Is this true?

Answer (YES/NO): YES